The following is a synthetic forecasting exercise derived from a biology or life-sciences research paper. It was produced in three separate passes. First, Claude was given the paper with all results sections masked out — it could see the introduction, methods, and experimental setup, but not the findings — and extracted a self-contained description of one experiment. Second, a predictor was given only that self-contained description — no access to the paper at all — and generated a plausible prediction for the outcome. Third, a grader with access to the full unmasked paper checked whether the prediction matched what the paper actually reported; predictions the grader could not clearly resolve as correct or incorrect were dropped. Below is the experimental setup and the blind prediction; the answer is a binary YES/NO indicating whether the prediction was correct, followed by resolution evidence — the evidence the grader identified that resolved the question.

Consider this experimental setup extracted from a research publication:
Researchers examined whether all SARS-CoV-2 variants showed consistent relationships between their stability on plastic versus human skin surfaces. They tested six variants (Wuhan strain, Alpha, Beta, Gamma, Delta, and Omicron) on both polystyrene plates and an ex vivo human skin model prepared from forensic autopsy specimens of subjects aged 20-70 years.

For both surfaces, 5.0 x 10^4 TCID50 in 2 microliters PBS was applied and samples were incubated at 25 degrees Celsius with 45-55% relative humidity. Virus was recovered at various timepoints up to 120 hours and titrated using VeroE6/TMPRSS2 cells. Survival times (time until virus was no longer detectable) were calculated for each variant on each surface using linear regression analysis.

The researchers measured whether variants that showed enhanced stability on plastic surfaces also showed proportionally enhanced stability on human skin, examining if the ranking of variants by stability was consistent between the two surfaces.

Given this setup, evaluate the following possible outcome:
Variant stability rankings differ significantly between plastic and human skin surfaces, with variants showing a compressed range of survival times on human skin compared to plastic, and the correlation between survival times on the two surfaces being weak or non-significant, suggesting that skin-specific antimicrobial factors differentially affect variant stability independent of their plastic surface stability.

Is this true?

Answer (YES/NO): NO